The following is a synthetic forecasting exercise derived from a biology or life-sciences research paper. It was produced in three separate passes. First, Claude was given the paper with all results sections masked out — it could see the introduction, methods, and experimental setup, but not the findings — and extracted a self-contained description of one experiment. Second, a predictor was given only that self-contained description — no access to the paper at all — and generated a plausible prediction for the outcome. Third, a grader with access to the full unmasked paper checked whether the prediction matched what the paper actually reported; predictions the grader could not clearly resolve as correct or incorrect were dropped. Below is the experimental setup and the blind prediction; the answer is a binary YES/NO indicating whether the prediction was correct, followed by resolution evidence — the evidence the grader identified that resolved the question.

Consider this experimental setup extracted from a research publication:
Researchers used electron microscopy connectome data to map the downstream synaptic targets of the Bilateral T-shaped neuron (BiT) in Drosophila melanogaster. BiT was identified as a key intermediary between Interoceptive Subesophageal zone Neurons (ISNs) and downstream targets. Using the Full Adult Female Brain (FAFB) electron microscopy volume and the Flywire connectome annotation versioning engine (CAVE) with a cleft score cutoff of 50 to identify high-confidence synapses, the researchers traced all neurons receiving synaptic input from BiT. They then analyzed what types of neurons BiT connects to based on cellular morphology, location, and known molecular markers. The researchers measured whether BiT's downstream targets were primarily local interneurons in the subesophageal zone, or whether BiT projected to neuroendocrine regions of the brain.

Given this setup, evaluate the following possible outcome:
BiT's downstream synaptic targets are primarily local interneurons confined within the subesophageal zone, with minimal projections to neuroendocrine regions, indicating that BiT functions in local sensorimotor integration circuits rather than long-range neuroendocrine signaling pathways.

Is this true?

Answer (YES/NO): NO